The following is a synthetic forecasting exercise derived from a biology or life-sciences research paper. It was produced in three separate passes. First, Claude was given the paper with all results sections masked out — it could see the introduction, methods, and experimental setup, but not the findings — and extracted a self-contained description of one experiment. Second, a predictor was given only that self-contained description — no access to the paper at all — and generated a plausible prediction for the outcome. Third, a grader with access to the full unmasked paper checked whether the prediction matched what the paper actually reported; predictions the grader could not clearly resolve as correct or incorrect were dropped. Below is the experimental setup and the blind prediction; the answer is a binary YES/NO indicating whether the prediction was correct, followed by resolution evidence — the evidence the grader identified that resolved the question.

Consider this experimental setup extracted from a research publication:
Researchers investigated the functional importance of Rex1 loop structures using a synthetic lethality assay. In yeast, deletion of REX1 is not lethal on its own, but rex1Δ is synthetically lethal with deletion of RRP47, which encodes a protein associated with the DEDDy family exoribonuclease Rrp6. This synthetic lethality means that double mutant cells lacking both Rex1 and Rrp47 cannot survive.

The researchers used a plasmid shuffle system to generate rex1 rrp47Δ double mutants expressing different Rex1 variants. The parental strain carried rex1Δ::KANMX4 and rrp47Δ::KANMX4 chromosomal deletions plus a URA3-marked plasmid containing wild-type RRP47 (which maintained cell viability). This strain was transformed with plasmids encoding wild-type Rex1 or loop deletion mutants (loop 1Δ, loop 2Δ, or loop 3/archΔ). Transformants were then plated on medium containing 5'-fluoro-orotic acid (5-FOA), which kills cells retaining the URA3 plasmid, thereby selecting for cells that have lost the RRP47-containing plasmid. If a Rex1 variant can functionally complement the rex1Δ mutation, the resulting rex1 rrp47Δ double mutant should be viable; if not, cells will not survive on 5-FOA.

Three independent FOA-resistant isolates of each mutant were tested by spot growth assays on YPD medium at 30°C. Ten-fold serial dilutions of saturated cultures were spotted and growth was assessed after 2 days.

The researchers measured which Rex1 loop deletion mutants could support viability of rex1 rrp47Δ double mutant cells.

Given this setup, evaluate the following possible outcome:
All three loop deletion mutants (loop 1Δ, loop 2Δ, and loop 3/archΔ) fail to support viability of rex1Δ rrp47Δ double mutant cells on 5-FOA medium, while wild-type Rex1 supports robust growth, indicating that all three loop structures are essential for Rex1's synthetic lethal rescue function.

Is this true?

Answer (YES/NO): NO